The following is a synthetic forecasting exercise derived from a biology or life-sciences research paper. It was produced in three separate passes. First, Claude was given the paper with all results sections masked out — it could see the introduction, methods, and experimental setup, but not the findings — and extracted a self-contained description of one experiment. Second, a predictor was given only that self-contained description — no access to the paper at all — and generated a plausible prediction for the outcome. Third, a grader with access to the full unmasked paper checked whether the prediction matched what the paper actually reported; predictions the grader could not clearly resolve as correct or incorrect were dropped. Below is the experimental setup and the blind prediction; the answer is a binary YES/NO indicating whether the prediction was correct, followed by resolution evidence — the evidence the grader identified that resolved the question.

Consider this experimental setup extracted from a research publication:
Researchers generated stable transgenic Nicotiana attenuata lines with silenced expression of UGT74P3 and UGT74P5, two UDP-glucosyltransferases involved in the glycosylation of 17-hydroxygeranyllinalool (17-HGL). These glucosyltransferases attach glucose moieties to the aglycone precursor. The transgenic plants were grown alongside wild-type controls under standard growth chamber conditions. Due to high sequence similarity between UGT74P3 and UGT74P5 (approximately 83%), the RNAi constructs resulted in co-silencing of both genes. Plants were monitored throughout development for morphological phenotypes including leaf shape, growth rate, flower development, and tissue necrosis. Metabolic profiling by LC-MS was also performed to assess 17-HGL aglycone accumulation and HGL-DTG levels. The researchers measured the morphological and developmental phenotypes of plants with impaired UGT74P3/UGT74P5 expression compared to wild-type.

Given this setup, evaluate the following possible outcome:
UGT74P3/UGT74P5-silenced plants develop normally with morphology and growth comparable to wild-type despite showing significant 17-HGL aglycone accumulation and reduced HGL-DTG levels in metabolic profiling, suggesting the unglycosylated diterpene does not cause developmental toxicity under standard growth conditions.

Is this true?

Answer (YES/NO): NO